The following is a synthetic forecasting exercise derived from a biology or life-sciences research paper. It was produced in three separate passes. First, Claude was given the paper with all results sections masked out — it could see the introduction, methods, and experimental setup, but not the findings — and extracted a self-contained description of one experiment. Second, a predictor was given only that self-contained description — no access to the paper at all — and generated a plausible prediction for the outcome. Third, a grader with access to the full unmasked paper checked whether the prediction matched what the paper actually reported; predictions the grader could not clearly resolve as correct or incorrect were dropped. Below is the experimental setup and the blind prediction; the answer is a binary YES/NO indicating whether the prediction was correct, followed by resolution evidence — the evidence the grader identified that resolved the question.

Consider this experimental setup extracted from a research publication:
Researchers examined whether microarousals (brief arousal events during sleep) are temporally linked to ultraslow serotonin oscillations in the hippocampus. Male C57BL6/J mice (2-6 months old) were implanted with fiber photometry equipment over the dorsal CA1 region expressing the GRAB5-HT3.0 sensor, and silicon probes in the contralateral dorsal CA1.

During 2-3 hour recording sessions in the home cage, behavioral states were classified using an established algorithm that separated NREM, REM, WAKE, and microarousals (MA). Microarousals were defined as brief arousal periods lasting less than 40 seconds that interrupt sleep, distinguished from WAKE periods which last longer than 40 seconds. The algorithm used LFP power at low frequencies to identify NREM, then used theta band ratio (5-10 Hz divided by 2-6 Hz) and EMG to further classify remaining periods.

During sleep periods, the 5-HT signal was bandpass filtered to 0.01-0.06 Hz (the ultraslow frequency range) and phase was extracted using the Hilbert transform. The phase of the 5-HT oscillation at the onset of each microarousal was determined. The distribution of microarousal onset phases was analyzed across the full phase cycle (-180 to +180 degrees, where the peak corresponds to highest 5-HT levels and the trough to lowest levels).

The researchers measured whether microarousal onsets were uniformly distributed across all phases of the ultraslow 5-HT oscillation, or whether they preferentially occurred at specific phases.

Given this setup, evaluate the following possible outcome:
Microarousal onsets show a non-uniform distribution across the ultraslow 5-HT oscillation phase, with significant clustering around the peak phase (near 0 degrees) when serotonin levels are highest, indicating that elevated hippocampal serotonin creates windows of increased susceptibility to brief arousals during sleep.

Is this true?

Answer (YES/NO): NO